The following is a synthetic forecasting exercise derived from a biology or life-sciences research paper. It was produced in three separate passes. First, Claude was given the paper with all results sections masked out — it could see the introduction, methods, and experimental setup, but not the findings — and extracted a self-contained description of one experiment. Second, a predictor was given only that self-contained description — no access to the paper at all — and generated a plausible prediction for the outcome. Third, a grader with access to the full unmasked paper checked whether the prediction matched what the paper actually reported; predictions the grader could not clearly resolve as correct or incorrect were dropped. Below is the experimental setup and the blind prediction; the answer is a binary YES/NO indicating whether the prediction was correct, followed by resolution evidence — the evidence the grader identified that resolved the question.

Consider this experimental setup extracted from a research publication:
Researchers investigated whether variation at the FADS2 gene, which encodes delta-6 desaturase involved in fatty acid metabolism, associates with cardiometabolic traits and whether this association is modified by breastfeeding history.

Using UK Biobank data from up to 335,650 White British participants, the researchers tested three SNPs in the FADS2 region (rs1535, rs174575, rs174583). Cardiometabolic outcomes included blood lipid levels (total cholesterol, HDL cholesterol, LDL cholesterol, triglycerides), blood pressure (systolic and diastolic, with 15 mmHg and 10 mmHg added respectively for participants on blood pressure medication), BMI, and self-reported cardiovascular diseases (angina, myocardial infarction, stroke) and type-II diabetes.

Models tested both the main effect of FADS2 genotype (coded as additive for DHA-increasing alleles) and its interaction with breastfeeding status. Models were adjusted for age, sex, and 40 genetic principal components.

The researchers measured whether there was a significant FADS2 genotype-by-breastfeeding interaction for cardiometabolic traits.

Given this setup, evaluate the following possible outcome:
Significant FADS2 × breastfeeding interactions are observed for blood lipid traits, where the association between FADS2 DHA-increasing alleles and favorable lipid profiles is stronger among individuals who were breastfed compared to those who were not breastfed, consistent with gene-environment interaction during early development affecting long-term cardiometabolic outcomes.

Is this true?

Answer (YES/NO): NO